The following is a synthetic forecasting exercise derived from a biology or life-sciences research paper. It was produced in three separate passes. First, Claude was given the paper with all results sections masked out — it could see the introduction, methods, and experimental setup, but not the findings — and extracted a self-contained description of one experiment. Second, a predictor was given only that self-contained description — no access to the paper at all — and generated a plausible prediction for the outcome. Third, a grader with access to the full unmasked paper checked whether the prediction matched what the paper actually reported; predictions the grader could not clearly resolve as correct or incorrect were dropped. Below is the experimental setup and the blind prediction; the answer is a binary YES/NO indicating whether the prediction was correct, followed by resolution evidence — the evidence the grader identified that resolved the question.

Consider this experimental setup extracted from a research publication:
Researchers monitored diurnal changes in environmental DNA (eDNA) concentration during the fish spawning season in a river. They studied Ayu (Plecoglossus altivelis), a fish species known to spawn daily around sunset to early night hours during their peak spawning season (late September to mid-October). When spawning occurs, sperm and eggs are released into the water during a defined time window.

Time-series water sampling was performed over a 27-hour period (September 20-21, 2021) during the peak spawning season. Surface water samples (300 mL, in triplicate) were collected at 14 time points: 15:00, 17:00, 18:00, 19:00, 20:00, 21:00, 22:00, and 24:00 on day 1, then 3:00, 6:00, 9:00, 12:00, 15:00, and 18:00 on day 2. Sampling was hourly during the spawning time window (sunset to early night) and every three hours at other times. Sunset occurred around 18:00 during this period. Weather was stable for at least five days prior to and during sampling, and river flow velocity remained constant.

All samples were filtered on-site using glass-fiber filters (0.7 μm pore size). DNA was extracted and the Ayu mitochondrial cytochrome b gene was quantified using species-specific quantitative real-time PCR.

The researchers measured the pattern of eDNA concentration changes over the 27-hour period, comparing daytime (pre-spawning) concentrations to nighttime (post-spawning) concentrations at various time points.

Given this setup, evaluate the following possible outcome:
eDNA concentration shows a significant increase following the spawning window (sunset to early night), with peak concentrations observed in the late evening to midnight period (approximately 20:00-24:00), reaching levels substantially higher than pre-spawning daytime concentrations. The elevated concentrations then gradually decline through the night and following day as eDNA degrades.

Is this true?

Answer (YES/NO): YES